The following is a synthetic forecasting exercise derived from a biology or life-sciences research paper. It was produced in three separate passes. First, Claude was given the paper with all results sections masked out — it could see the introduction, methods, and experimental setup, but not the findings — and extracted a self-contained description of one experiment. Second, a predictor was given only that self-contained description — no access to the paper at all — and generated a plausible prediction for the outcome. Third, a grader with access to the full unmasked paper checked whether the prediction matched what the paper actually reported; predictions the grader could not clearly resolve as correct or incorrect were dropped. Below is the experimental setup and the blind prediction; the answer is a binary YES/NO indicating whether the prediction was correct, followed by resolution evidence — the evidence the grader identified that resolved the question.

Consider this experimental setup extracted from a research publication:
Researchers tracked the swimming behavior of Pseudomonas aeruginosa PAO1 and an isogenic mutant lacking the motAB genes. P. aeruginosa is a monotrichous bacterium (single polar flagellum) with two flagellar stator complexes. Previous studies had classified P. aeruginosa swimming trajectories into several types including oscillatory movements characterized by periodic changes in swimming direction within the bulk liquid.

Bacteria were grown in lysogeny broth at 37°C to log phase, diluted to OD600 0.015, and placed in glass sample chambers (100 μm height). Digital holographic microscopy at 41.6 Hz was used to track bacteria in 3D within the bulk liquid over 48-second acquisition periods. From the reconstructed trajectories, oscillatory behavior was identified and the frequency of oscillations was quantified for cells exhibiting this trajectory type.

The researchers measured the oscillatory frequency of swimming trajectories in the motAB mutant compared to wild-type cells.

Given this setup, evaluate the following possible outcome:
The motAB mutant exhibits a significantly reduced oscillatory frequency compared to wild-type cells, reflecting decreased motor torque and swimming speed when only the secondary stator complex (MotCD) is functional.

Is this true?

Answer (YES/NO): NO